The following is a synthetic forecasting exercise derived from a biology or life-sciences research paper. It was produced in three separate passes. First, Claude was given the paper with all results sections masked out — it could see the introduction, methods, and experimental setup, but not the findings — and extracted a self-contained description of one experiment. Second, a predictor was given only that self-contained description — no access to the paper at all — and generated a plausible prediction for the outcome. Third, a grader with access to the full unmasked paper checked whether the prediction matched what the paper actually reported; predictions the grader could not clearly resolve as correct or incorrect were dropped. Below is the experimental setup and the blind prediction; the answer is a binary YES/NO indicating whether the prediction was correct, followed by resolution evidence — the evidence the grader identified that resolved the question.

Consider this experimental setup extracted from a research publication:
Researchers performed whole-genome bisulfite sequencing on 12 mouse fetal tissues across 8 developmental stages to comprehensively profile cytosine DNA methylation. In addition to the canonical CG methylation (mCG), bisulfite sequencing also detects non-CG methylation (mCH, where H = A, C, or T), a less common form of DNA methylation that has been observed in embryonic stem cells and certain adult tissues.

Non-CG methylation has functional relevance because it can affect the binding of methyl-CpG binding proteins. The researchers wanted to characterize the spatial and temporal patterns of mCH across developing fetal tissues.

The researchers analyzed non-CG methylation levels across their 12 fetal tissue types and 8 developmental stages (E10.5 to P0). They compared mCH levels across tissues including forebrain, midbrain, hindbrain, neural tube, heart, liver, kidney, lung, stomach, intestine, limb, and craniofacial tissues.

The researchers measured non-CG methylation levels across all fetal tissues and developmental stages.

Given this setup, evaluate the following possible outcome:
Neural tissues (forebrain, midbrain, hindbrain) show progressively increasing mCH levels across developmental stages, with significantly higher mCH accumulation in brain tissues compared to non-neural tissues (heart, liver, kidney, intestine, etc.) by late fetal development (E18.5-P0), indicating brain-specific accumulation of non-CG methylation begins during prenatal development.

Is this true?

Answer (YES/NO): NO